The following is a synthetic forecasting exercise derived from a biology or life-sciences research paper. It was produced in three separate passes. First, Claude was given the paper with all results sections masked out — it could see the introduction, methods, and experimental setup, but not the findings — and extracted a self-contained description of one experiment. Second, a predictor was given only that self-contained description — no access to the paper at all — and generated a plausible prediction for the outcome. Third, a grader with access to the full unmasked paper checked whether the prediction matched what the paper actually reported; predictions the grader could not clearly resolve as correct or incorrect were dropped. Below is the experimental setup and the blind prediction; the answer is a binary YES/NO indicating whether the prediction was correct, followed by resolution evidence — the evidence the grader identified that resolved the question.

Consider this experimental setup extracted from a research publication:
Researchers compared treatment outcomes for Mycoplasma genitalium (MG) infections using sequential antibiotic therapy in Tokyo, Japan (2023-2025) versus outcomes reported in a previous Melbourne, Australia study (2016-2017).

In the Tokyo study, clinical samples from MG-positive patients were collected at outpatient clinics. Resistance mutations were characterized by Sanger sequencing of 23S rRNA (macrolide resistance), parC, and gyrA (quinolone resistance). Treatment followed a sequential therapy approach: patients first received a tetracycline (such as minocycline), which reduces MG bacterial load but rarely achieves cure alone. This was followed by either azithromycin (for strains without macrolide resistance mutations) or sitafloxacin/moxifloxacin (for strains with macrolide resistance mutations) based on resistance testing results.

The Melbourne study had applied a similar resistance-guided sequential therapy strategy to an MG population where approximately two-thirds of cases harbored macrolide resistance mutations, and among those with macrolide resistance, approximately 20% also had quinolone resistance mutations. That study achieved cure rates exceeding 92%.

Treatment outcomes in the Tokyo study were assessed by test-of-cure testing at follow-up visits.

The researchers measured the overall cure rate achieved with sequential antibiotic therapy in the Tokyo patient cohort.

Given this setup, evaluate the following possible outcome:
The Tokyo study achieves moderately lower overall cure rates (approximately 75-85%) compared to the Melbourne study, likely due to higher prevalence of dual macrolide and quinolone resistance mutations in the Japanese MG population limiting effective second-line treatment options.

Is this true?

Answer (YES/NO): NO